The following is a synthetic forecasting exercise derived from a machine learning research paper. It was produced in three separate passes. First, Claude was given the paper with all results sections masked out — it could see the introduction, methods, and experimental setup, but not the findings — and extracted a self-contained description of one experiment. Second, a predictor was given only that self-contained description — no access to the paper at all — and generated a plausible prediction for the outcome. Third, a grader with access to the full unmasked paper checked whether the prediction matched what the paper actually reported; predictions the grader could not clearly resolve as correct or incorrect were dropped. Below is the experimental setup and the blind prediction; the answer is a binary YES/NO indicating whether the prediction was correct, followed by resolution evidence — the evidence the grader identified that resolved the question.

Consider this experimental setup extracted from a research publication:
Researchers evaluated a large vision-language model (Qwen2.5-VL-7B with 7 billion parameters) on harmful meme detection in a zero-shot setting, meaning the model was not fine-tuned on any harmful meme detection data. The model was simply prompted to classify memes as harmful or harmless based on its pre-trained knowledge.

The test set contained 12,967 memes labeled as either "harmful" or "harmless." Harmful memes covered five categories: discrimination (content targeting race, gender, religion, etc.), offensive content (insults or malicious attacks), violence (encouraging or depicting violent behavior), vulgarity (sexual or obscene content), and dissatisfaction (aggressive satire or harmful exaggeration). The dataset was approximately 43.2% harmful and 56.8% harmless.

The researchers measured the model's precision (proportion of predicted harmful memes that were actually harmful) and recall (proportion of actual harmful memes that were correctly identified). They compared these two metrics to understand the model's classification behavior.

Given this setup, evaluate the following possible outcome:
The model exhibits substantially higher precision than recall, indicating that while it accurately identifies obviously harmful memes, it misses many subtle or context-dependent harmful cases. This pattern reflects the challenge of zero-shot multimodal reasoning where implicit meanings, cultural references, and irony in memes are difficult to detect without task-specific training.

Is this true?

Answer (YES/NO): YES